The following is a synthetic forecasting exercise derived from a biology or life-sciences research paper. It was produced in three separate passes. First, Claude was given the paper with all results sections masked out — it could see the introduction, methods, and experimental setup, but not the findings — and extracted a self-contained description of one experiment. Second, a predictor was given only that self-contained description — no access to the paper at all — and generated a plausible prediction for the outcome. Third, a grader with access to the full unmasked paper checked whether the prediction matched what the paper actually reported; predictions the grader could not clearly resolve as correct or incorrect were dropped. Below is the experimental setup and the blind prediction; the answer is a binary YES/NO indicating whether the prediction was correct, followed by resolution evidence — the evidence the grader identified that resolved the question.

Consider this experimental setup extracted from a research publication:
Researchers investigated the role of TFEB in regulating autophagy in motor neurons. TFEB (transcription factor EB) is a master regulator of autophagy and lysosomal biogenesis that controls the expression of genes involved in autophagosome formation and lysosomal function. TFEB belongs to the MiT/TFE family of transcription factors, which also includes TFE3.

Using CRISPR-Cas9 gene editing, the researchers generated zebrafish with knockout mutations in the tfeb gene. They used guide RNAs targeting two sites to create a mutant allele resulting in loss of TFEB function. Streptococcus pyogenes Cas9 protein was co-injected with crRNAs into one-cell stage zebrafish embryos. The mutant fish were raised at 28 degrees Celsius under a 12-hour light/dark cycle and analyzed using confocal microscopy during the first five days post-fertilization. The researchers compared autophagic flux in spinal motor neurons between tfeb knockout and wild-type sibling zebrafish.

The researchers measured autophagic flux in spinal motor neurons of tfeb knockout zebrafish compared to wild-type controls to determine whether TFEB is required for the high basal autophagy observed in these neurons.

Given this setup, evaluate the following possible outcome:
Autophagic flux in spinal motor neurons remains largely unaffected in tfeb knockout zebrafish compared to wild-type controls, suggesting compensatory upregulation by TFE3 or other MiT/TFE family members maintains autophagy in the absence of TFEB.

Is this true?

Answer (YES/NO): NO